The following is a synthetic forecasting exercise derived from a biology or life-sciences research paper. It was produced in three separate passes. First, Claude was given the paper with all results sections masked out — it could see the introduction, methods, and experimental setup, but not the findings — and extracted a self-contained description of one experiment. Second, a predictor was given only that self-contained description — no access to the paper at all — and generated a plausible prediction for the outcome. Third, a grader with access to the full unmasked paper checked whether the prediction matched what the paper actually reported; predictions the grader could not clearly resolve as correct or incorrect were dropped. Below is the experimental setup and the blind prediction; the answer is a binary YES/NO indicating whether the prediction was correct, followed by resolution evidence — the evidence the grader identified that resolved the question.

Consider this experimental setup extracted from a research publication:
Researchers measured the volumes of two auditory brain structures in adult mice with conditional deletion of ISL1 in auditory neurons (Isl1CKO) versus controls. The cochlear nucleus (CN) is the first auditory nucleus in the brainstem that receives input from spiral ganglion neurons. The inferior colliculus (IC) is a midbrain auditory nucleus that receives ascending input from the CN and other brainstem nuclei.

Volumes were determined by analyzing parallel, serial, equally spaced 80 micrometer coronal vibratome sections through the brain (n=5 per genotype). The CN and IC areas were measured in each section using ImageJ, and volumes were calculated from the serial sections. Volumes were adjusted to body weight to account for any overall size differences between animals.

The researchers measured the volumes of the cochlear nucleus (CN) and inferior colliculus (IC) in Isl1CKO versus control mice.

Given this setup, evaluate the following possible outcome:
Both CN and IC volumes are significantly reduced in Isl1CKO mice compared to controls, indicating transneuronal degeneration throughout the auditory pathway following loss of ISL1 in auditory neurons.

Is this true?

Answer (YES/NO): NO